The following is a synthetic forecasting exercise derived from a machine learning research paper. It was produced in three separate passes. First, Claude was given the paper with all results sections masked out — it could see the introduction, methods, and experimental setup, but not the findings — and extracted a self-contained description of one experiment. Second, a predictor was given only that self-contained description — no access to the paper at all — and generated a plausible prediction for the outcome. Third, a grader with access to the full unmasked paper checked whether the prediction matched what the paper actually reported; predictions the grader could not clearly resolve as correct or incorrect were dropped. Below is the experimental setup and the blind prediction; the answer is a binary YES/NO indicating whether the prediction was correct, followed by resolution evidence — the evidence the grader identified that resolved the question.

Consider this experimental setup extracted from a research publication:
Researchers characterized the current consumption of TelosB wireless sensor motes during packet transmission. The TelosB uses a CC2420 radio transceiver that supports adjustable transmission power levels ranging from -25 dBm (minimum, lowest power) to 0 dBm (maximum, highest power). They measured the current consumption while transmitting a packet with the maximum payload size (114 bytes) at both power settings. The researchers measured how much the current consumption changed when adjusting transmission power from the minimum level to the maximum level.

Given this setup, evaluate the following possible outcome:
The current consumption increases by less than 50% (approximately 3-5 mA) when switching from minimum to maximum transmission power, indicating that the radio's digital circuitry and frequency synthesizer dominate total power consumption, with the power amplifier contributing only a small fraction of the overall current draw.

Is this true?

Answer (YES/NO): NO